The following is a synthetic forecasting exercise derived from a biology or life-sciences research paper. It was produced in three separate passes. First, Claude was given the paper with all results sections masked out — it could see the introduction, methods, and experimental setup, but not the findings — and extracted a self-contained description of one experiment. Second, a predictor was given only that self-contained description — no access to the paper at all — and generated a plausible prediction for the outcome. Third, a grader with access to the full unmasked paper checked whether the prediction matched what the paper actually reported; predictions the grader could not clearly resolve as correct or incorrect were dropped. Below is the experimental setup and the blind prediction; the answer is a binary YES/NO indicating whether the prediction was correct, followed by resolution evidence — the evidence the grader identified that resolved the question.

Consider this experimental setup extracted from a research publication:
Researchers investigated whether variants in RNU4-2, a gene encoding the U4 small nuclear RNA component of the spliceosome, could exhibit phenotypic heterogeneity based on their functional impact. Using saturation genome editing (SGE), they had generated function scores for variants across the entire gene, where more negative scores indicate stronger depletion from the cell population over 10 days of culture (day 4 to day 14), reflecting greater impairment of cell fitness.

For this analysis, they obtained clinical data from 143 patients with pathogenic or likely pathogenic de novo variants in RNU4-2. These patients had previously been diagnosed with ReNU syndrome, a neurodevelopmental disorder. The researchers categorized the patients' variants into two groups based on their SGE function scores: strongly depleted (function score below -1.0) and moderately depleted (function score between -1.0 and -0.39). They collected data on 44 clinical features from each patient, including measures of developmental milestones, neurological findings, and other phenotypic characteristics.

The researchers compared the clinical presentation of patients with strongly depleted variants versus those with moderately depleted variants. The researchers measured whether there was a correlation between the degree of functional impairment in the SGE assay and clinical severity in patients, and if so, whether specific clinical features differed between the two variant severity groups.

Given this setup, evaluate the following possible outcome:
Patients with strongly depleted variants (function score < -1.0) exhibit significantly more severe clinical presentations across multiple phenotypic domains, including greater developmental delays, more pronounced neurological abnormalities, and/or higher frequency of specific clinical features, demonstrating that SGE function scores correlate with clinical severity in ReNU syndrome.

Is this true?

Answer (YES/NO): YES